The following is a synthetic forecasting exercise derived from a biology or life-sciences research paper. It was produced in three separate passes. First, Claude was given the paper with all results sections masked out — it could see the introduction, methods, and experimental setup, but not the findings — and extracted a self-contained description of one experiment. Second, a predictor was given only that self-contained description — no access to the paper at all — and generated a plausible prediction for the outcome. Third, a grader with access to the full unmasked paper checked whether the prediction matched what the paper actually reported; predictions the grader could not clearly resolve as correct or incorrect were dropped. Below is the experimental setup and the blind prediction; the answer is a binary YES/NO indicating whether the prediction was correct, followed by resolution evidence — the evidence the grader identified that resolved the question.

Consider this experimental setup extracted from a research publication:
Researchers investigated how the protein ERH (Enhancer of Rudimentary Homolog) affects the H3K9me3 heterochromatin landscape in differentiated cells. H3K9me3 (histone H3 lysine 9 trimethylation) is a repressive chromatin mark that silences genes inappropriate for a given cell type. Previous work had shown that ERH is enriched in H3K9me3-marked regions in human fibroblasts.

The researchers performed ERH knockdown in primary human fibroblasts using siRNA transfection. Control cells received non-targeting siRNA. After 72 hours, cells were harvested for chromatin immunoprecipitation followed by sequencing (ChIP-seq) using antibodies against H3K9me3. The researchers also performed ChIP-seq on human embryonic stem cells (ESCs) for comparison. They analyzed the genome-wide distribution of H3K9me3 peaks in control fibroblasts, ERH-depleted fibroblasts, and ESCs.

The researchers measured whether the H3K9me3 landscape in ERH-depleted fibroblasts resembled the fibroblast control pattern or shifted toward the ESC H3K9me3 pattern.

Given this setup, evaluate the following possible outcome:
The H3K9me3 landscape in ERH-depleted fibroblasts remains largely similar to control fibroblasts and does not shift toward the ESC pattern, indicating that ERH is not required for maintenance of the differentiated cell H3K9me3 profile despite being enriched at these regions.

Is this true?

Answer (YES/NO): NO